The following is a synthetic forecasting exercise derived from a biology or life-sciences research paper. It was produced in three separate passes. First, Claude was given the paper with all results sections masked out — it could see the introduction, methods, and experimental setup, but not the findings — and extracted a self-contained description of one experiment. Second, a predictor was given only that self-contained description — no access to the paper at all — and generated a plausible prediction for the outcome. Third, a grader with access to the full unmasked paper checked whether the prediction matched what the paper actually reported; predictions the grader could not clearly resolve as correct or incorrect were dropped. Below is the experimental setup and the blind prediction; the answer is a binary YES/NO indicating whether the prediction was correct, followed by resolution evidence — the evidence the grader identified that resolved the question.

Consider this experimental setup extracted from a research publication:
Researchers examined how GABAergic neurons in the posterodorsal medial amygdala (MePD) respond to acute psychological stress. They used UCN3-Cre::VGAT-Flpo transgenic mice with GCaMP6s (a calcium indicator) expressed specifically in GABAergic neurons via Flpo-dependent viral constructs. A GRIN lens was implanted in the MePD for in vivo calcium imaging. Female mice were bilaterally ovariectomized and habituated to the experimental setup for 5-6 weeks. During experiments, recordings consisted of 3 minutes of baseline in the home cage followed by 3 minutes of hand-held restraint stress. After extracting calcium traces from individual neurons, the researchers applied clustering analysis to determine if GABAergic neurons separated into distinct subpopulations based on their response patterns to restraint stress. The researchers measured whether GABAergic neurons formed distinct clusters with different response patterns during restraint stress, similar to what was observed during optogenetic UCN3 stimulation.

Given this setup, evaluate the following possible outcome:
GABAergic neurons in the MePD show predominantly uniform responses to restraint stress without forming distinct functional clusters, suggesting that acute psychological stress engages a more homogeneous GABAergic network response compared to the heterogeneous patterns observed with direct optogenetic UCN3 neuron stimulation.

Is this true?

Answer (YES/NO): NO